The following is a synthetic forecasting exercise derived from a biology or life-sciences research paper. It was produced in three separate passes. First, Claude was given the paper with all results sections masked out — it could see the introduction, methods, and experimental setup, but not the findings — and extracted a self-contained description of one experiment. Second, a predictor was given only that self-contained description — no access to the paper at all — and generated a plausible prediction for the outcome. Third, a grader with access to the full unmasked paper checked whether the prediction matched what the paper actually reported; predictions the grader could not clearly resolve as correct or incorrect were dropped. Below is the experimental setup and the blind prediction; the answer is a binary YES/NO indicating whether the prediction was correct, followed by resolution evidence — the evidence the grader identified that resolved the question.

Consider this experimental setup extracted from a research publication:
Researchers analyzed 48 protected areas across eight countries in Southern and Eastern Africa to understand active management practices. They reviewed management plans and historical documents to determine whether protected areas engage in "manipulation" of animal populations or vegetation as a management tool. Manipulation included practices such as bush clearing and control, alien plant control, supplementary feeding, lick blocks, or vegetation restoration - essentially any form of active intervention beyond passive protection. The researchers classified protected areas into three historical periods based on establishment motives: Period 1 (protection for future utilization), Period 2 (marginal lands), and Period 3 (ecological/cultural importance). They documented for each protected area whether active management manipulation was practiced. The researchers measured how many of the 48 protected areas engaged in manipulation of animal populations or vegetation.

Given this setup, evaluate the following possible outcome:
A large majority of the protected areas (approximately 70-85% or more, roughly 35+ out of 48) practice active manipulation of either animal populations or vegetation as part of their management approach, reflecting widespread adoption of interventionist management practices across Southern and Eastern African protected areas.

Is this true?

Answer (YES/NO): YES